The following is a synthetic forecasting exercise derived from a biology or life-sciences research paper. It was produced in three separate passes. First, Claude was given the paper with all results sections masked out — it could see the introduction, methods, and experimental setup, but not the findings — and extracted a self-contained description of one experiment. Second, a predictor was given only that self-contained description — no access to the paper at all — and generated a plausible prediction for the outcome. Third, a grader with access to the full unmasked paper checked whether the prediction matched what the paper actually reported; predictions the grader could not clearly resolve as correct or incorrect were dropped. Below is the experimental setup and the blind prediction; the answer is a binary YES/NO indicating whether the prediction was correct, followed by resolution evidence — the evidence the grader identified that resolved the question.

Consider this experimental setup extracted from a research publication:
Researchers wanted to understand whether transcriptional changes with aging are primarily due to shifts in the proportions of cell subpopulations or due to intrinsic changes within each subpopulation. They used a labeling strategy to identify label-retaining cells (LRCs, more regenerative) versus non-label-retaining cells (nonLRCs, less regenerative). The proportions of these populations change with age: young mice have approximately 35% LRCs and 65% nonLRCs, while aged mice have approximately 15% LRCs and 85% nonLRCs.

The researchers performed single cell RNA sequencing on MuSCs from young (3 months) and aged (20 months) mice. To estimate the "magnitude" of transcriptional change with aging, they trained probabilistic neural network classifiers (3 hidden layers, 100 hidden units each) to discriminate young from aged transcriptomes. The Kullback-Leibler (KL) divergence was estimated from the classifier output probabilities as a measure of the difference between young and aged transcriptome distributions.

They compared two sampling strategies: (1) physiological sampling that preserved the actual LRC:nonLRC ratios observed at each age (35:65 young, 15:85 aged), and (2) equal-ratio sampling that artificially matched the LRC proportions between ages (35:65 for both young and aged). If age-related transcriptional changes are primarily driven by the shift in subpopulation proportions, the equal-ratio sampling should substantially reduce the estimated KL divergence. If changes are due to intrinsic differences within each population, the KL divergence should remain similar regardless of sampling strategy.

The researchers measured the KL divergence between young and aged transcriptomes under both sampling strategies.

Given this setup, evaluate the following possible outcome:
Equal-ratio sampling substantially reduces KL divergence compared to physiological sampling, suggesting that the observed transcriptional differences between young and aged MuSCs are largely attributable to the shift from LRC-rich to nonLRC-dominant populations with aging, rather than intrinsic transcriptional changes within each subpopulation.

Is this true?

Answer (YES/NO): NO